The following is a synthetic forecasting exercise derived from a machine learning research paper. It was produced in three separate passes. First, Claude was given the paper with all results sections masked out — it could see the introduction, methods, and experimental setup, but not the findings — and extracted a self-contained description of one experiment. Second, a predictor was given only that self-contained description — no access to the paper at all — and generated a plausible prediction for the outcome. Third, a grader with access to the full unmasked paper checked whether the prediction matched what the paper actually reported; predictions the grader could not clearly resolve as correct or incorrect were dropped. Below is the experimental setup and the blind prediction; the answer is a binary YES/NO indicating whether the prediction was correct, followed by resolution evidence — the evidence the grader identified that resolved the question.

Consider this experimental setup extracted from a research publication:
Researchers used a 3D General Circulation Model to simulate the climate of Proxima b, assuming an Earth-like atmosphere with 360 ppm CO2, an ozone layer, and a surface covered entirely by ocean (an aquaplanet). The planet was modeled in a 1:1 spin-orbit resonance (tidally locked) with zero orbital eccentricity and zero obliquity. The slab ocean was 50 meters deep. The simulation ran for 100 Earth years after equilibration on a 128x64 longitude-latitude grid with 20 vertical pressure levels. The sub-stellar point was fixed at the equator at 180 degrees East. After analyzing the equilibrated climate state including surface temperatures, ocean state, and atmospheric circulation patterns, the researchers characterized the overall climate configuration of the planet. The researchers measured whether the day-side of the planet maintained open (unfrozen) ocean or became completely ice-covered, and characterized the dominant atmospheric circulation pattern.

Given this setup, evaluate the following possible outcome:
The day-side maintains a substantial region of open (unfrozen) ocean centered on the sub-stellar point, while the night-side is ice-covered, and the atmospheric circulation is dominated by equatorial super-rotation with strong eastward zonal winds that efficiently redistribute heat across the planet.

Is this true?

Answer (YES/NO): YES